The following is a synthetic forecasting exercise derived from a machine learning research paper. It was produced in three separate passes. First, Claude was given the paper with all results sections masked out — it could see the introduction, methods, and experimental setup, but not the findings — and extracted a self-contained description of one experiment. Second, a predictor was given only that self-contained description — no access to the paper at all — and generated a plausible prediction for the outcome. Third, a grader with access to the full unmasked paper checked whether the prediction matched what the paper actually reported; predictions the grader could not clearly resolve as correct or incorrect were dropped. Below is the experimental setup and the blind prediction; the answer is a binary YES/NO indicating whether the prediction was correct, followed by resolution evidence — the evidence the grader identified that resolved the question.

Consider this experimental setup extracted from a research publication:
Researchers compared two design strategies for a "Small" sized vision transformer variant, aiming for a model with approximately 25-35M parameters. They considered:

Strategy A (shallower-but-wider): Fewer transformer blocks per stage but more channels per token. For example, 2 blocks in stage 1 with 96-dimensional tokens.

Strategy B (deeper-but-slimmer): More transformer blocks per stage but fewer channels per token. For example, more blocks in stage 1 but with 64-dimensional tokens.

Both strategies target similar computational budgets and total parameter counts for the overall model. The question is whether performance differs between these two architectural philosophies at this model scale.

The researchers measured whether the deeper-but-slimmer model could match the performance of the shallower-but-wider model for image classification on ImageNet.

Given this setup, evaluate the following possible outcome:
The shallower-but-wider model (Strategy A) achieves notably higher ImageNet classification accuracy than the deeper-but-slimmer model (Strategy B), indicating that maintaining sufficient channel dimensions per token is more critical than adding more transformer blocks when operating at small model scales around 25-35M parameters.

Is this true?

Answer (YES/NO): NO